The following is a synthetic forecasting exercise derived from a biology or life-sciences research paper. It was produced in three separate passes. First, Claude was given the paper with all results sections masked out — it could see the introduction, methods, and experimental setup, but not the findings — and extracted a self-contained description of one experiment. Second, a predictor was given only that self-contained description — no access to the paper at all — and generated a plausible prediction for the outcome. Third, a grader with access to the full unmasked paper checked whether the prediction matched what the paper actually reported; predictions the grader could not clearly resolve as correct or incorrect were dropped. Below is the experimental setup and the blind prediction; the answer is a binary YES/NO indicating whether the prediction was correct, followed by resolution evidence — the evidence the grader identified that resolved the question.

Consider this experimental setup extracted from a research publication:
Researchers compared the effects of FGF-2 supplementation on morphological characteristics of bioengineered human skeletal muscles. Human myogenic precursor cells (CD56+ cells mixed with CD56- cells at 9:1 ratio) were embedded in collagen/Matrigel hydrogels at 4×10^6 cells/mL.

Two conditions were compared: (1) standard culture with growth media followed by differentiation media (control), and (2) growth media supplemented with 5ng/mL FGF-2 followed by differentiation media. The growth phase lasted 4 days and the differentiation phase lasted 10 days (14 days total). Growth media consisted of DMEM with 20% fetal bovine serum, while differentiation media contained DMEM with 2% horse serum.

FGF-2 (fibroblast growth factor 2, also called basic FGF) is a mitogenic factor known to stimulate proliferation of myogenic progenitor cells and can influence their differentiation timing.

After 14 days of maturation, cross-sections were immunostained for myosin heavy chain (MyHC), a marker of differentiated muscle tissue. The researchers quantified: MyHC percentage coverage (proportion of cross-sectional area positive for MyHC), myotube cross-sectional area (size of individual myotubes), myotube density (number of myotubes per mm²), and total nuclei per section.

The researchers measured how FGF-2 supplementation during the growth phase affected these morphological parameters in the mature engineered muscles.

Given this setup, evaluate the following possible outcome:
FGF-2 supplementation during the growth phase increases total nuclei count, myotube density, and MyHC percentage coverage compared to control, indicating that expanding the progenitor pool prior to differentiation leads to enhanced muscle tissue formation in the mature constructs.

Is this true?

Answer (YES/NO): NO